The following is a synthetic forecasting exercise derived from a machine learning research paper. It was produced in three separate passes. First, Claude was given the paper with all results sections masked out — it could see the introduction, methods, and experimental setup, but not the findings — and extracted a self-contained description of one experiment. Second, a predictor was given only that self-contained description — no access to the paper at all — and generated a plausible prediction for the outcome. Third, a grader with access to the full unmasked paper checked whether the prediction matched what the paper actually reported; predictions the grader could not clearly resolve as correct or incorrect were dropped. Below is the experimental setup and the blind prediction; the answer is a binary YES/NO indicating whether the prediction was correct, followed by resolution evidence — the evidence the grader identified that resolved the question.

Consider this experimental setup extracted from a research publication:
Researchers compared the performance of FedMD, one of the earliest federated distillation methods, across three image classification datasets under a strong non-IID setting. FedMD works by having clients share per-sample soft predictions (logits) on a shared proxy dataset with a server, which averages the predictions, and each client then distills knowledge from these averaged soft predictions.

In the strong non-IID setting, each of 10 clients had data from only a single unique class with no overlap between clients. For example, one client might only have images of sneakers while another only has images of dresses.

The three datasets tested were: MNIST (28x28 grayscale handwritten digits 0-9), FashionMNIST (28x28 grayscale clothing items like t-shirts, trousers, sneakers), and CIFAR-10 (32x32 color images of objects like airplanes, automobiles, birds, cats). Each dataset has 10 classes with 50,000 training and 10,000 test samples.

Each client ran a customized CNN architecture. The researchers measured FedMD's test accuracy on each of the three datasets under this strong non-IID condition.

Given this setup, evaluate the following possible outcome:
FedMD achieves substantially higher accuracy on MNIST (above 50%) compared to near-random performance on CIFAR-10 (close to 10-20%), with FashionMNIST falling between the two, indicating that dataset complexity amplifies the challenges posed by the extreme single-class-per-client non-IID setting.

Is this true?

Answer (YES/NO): YES